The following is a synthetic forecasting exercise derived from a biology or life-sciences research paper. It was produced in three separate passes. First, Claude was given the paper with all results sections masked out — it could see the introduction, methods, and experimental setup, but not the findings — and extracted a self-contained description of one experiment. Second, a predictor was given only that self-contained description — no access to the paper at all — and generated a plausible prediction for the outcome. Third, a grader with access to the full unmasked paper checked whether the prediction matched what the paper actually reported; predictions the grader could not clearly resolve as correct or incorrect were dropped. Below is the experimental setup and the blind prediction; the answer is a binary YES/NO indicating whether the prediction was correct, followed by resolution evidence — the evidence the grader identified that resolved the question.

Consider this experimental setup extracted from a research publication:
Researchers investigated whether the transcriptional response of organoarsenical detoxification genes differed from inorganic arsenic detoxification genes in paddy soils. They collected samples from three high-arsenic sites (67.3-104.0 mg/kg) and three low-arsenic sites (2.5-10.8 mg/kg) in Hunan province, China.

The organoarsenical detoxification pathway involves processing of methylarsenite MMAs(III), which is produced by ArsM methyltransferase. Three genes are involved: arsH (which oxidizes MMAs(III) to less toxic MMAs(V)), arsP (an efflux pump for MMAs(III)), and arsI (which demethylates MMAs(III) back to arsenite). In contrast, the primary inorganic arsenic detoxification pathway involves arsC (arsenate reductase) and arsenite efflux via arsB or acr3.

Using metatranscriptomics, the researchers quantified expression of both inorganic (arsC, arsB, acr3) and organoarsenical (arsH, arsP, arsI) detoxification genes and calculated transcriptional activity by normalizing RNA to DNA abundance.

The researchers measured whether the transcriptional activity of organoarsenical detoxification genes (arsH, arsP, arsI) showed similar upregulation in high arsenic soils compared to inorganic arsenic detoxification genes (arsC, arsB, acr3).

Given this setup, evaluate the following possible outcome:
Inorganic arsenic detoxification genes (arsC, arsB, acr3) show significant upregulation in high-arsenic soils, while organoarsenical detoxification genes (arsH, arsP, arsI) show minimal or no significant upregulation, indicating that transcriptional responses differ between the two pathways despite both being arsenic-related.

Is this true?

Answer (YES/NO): NO